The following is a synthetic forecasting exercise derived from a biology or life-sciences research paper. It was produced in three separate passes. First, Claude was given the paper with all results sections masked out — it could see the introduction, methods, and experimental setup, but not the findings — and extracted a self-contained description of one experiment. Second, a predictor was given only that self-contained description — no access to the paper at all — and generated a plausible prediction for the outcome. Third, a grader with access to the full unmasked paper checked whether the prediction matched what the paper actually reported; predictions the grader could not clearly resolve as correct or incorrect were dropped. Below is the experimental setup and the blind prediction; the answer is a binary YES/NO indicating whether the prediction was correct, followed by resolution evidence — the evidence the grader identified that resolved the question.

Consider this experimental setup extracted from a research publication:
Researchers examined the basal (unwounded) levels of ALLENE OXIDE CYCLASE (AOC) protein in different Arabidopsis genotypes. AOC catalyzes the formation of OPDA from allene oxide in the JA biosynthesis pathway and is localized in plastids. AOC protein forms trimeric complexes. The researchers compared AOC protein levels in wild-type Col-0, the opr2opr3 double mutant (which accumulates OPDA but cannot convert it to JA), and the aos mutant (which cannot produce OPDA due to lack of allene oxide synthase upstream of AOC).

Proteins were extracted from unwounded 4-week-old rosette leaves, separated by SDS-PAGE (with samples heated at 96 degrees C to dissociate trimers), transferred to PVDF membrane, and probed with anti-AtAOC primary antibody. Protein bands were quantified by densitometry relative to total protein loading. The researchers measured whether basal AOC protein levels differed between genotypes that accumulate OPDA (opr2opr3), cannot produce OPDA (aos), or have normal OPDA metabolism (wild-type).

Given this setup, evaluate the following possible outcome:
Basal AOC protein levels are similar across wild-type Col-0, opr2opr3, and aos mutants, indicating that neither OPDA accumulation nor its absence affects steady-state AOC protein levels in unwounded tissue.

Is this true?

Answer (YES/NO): NO